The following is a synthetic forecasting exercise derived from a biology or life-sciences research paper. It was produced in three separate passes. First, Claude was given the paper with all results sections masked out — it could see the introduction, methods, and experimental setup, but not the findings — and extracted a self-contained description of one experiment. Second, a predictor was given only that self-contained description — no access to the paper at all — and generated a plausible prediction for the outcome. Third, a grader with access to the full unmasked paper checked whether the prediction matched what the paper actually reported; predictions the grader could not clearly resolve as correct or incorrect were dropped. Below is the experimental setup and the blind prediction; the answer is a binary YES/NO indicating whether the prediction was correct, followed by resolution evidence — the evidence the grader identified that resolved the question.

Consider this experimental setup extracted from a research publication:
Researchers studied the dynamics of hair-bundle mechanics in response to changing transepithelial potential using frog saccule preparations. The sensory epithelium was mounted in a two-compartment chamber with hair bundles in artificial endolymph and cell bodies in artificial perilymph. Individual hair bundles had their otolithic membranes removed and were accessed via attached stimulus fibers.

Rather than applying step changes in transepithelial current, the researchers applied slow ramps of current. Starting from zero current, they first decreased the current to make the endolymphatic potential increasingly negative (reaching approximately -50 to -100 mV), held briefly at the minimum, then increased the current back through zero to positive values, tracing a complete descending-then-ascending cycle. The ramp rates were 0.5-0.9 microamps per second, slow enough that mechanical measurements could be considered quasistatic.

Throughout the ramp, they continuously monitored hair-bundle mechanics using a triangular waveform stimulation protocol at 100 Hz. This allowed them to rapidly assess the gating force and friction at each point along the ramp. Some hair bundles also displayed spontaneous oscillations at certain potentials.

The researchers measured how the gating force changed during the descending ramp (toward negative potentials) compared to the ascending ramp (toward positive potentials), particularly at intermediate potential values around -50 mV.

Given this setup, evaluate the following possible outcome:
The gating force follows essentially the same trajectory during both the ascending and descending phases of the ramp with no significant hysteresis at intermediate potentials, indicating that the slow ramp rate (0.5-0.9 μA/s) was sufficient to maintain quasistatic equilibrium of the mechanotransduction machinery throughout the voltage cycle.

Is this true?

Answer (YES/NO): NO